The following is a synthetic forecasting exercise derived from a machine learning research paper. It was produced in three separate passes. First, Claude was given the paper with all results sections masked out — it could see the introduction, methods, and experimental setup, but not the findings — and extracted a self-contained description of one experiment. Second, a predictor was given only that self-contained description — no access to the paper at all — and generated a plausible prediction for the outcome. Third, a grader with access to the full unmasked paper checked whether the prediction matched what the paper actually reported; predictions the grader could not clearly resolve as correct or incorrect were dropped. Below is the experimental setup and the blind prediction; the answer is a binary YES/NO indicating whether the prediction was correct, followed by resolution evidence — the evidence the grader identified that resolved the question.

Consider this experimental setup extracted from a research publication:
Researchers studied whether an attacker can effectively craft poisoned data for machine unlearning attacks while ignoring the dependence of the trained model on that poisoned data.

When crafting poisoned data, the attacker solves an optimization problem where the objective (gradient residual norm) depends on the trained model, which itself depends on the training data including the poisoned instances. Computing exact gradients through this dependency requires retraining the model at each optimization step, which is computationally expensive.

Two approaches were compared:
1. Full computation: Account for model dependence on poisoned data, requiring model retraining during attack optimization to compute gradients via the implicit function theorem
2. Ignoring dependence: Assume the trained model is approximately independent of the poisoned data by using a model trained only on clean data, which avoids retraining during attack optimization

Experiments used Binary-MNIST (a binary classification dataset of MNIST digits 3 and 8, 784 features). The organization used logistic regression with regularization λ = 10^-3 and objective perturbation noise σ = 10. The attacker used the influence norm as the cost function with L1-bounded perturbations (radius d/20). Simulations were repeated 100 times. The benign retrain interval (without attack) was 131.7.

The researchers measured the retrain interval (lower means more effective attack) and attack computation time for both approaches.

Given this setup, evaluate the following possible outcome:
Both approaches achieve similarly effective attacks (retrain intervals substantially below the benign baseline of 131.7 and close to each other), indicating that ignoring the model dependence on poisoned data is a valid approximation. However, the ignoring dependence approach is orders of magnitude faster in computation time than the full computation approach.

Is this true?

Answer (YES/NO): NO